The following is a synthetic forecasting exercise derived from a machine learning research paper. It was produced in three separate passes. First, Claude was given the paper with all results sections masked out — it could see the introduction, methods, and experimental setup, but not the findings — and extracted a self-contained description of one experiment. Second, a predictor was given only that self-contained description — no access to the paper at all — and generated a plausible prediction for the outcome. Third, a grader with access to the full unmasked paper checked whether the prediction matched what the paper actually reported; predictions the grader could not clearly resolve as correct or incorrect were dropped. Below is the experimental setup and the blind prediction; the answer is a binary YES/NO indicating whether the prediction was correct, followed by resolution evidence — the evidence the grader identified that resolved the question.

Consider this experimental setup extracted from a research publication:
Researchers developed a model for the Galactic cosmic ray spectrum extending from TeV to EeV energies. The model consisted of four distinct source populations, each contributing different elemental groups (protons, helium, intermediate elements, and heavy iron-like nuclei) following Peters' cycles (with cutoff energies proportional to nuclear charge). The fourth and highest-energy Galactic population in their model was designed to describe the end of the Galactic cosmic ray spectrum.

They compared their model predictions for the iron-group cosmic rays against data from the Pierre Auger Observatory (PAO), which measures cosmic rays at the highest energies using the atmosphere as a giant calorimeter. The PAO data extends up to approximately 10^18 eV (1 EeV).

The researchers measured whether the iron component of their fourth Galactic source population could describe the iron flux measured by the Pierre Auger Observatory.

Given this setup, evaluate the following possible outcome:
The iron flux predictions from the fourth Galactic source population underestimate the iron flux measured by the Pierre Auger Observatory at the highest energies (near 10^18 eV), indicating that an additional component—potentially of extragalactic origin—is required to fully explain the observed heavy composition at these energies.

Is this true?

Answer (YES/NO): NO